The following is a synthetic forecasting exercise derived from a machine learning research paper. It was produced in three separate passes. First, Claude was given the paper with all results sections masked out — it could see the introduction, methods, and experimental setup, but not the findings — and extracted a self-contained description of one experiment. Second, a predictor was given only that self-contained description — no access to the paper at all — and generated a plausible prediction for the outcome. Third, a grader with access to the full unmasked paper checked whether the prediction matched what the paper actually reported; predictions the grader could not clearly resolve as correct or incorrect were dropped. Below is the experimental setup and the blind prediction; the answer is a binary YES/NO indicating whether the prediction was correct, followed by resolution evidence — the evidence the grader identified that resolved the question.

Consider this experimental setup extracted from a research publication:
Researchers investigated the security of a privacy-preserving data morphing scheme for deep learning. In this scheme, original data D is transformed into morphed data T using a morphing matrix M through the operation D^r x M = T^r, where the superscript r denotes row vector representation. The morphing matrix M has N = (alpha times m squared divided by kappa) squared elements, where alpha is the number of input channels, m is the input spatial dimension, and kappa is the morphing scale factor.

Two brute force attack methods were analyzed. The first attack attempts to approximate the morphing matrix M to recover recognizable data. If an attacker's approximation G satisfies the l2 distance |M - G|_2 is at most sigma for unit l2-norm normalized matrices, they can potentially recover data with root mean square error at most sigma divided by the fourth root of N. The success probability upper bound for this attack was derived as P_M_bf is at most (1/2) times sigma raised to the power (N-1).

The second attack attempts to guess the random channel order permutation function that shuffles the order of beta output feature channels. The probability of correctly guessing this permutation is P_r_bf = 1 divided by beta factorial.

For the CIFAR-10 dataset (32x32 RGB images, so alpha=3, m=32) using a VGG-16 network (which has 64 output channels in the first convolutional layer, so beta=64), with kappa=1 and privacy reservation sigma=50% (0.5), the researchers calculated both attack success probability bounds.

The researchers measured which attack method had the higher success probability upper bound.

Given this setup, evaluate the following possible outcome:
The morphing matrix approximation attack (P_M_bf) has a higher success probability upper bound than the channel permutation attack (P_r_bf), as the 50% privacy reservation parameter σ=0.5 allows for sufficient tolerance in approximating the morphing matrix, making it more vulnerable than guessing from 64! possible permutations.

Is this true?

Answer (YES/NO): NO